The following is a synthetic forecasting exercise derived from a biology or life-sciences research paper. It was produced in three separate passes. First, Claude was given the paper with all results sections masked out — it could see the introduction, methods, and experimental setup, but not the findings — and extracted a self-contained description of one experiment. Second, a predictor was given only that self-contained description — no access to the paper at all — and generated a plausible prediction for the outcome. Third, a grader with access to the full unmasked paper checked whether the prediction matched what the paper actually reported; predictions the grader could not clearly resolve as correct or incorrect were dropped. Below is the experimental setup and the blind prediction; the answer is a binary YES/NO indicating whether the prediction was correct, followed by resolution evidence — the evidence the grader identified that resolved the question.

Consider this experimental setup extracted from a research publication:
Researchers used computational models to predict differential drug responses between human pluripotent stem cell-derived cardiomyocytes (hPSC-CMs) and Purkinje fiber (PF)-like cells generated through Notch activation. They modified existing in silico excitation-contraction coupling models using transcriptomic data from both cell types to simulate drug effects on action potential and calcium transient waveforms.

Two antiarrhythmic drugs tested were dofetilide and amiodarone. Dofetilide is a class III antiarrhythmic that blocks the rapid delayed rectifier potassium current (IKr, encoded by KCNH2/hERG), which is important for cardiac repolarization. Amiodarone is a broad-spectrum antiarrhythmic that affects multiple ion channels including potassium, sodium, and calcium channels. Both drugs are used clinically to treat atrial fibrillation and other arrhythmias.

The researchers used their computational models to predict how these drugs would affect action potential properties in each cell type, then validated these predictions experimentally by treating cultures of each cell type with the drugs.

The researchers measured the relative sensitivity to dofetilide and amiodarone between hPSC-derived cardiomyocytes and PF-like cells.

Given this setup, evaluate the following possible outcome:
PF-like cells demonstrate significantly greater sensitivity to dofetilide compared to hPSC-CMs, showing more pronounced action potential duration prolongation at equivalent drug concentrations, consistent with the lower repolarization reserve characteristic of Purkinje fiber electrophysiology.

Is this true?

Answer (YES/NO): YES